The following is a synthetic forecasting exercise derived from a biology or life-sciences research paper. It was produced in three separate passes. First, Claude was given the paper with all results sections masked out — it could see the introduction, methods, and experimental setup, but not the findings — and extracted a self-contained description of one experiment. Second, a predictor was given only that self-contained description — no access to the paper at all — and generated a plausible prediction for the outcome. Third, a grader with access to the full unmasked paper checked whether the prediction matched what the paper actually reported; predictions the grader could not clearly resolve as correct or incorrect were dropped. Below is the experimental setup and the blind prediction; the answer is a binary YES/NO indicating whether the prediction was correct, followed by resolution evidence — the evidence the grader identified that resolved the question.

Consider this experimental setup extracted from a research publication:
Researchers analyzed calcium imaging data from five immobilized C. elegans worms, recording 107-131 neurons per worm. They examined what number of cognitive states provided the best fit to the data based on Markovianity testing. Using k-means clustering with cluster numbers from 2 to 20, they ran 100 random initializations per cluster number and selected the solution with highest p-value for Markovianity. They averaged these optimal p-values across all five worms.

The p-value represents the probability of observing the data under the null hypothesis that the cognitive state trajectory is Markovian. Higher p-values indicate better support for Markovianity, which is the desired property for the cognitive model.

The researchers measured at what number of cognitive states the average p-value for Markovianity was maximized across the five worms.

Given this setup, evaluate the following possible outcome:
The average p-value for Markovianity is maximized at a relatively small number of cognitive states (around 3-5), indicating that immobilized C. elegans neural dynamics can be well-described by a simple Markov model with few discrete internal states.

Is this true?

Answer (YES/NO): NO